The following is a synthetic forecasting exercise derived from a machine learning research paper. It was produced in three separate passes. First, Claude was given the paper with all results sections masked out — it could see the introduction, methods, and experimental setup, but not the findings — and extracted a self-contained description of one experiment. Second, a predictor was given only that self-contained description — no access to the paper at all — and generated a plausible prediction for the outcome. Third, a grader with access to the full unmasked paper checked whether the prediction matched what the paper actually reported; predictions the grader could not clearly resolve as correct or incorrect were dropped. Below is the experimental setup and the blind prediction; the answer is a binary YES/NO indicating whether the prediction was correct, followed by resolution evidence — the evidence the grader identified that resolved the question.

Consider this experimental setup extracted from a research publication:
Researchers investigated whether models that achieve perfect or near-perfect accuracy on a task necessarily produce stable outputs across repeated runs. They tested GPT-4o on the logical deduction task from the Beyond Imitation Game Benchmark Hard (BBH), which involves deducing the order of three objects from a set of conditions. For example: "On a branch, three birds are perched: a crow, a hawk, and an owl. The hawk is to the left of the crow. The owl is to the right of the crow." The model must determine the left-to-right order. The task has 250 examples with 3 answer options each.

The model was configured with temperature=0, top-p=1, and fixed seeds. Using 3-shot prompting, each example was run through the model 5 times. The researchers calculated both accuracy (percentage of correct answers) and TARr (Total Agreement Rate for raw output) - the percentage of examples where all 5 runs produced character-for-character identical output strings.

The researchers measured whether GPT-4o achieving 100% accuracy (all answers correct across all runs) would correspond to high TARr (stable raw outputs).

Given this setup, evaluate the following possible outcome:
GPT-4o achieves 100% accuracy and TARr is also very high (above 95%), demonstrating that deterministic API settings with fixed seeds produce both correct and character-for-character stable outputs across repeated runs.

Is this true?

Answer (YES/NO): NO